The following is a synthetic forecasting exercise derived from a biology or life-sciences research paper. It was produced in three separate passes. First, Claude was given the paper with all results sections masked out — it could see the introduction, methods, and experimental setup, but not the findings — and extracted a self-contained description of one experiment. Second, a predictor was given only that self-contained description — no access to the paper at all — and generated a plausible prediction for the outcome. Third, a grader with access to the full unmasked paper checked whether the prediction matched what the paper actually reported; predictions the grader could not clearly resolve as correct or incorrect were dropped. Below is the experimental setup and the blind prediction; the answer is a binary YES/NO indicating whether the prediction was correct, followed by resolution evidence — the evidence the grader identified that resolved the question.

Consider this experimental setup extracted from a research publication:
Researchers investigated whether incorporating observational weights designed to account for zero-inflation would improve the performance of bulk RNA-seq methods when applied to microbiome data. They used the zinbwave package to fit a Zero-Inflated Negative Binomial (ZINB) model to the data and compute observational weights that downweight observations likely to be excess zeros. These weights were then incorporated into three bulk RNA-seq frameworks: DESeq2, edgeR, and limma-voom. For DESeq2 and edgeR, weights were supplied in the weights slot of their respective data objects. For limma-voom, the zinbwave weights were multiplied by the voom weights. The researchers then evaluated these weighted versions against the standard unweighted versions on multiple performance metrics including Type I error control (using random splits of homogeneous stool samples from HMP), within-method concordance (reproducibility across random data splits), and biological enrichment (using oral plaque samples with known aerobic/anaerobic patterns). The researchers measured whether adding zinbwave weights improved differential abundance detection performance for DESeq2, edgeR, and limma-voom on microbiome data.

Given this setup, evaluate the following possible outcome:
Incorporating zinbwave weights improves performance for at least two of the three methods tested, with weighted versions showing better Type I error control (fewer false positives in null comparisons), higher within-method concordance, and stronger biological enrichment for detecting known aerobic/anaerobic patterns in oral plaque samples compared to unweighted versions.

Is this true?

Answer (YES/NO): NO